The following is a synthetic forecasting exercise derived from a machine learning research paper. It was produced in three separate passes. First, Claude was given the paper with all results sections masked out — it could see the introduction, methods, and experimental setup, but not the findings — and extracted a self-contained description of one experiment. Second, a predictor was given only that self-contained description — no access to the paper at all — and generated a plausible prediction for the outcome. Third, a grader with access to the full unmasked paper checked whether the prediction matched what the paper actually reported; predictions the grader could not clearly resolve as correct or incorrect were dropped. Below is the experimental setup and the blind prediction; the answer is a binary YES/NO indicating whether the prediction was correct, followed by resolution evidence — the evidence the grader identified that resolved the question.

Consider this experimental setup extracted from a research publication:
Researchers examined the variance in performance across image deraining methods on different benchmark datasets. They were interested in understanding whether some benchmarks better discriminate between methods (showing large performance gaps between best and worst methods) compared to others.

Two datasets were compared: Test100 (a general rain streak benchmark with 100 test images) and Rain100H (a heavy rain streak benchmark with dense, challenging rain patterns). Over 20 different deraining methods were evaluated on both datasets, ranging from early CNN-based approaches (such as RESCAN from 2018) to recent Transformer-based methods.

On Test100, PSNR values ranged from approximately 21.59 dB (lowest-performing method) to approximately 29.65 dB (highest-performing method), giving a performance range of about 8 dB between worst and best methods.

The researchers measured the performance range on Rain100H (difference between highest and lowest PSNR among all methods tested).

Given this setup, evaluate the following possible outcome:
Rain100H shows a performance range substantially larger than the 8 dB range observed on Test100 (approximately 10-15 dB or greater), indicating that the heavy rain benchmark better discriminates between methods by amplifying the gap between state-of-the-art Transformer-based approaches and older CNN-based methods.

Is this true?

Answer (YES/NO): YES